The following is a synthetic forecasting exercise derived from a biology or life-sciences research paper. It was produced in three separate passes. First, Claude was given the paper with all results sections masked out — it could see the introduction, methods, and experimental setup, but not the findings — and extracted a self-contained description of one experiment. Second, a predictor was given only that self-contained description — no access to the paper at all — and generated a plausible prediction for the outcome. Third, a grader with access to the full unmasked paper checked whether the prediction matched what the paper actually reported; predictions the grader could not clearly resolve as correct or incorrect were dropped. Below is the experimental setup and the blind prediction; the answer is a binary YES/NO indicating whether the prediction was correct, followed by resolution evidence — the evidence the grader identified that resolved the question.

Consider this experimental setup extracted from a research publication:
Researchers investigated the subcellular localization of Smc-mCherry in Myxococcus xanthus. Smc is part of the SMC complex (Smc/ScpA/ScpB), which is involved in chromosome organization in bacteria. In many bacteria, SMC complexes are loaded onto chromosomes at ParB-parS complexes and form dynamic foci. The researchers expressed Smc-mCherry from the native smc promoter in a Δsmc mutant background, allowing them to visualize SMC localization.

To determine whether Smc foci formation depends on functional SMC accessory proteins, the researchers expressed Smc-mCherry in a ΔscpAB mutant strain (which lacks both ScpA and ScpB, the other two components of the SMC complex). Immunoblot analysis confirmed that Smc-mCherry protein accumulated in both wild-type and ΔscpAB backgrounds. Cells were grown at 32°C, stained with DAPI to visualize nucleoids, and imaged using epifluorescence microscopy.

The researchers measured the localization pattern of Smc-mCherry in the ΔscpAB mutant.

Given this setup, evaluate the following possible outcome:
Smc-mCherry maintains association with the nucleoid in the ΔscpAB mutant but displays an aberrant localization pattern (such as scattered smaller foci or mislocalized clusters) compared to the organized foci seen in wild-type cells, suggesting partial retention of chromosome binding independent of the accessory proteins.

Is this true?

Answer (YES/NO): NO